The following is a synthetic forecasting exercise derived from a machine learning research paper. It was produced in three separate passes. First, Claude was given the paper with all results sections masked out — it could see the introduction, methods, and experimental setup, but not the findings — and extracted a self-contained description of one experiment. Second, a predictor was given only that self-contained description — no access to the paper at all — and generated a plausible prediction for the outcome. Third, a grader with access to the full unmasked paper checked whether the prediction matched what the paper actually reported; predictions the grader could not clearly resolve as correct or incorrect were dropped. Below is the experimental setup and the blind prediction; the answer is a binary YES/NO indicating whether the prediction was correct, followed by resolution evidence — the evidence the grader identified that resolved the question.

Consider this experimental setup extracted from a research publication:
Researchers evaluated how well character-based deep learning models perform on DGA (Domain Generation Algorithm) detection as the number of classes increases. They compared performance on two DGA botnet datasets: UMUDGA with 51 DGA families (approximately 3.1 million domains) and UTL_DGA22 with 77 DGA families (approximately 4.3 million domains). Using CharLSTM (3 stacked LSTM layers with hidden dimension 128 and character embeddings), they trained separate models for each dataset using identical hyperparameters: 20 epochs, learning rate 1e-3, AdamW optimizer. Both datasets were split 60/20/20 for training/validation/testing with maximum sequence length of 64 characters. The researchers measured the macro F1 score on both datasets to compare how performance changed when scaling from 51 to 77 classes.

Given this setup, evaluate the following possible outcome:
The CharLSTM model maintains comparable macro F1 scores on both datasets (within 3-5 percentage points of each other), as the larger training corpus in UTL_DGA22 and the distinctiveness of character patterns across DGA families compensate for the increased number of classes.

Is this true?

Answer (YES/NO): YES